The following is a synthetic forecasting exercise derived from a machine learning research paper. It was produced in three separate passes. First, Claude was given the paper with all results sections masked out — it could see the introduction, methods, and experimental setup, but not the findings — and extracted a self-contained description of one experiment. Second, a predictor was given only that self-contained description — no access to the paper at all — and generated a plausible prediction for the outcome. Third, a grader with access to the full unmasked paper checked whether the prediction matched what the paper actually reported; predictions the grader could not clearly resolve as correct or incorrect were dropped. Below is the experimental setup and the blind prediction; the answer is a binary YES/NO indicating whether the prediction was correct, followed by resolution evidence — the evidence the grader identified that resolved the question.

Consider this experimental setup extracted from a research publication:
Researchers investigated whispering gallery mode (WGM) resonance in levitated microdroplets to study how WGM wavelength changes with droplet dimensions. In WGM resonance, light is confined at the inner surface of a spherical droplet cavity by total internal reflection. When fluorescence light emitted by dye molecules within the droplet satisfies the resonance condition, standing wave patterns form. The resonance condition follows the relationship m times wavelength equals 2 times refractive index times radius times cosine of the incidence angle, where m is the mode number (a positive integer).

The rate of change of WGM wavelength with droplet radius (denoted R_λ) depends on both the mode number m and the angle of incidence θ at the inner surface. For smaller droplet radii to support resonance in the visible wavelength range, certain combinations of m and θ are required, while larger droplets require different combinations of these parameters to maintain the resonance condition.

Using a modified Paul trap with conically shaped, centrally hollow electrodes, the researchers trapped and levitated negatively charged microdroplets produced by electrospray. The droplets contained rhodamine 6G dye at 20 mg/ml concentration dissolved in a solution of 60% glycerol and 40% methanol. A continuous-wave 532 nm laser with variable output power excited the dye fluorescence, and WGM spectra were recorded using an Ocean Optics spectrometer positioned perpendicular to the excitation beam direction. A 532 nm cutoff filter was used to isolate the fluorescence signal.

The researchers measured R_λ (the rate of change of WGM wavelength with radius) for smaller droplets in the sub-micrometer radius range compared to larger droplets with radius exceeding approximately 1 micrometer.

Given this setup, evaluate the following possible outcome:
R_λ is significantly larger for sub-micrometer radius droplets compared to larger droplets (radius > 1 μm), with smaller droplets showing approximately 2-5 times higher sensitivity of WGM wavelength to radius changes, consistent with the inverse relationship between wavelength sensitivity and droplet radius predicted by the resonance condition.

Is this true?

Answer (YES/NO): YES